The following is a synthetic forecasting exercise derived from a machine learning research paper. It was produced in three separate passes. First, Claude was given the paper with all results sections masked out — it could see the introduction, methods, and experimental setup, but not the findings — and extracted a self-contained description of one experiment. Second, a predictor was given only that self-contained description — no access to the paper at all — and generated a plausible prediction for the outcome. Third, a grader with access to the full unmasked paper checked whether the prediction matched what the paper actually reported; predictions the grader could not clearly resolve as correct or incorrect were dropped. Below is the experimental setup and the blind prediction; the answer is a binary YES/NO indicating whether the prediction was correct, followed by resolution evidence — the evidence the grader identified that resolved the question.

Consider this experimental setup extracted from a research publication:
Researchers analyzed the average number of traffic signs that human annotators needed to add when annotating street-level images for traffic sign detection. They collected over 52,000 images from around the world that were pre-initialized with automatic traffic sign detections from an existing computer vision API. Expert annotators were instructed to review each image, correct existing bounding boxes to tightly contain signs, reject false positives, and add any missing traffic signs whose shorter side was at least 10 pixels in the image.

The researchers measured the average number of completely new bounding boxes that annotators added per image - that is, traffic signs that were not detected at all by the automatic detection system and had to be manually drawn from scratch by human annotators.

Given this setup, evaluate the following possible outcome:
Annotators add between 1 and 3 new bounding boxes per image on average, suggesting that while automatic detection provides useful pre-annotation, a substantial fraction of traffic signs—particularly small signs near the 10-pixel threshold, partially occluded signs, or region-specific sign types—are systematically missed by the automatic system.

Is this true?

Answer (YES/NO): YES